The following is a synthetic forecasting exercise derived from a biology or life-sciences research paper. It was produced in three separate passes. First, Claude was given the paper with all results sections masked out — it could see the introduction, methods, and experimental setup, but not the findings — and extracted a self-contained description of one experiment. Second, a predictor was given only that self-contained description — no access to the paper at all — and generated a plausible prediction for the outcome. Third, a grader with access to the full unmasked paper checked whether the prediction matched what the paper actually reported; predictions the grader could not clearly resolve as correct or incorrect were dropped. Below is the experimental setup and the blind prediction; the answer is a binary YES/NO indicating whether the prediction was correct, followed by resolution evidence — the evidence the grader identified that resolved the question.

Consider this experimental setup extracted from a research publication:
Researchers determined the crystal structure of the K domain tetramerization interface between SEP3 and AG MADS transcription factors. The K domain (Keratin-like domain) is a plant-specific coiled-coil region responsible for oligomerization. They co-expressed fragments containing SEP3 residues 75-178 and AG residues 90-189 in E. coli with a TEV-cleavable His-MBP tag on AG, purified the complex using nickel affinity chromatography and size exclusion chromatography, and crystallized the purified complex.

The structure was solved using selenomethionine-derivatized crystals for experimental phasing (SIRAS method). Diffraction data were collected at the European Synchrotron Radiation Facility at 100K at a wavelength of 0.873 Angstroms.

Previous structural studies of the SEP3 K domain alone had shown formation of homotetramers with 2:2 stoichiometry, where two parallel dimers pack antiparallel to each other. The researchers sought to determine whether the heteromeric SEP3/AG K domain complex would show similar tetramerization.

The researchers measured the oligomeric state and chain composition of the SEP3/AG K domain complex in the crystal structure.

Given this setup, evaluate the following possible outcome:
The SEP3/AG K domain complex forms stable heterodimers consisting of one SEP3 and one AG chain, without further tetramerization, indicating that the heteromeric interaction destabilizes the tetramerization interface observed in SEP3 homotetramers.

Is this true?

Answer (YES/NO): NO